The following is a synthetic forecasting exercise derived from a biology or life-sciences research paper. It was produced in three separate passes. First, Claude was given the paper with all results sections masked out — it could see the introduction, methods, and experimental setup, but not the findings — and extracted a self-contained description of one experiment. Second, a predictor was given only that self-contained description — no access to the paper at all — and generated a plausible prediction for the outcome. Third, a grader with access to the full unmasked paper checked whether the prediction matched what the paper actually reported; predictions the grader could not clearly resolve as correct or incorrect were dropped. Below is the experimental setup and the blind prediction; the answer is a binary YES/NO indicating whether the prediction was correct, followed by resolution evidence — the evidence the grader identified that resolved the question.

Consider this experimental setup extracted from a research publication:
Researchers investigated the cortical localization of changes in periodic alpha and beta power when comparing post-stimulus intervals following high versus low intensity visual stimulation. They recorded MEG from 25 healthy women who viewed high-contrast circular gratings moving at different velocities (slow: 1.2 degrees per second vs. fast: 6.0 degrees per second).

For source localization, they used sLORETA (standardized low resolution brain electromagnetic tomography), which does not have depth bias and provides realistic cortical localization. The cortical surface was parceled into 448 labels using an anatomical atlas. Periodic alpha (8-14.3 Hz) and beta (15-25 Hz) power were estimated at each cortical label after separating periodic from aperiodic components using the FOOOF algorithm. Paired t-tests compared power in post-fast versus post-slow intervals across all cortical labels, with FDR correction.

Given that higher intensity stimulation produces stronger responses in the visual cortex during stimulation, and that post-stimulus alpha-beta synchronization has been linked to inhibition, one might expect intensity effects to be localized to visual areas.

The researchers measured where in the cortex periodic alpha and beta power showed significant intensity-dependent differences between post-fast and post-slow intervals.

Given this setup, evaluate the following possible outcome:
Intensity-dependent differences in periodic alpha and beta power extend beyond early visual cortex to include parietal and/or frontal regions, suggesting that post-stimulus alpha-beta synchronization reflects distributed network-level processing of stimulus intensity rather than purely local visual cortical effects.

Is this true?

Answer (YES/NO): NO